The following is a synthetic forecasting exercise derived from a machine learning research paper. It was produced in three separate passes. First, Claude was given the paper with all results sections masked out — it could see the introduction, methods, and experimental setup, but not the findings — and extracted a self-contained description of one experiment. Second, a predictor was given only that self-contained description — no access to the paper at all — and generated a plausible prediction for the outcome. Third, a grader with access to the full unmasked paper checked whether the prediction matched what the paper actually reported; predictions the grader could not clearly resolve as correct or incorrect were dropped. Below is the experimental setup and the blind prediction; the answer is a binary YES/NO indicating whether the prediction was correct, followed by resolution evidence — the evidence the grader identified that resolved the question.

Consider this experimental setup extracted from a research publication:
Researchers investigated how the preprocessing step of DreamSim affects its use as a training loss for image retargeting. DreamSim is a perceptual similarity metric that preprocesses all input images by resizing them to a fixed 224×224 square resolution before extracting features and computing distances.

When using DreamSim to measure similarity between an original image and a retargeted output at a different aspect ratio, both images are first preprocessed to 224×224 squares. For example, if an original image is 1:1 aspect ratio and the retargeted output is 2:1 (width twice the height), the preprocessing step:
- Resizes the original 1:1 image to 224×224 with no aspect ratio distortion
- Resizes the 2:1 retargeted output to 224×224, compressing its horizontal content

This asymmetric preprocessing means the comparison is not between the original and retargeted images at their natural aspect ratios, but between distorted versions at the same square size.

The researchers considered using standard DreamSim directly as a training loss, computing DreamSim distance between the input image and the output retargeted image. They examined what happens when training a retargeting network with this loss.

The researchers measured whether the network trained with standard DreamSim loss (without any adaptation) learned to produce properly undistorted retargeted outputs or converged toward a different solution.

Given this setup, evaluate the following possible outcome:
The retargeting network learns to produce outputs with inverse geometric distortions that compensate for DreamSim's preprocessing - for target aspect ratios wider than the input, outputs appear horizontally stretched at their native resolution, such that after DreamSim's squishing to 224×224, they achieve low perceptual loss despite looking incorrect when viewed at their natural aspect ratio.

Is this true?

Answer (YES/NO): NO